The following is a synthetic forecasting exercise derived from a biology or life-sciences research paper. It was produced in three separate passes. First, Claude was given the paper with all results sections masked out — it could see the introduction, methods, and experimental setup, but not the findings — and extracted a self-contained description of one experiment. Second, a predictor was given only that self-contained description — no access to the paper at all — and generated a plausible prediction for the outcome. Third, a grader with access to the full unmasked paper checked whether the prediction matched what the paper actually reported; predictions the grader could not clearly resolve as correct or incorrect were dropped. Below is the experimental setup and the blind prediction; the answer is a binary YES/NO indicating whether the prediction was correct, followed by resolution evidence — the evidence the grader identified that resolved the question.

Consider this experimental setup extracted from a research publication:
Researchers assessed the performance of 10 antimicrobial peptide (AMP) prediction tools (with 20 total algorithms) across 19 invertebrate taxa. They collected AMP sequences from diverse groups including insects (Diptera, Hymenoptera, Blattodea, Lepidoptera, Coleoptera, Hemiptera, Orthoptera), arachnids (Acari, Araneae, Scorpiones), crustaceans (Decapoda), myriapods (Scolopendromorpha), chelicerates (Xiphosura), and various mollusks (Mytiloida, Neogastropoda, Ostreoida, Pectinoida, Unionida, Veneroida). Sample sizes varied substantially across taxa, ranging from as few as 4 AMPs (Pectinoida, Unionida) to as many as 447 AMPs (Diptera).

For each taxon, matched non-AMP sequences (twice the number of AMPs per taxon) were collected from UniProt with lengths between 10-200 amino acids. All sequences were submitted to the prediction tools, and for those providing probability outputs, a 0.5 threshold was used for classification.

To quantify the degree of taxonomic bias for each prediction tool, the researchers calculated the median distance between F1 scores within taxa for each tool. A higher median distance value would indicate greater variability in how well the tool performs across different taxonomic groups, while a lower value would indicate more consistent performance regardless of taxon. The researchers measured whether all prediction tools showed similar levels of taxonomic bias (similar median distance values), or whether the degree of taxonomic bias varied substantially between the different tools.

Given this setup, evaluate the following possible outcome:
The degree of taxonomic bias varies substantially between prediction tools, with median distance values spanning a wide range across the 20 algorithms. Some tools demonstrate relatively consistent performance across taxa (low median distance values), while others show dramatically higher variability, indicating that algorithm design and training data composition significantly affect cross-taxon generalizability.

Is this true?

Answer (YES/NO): YES